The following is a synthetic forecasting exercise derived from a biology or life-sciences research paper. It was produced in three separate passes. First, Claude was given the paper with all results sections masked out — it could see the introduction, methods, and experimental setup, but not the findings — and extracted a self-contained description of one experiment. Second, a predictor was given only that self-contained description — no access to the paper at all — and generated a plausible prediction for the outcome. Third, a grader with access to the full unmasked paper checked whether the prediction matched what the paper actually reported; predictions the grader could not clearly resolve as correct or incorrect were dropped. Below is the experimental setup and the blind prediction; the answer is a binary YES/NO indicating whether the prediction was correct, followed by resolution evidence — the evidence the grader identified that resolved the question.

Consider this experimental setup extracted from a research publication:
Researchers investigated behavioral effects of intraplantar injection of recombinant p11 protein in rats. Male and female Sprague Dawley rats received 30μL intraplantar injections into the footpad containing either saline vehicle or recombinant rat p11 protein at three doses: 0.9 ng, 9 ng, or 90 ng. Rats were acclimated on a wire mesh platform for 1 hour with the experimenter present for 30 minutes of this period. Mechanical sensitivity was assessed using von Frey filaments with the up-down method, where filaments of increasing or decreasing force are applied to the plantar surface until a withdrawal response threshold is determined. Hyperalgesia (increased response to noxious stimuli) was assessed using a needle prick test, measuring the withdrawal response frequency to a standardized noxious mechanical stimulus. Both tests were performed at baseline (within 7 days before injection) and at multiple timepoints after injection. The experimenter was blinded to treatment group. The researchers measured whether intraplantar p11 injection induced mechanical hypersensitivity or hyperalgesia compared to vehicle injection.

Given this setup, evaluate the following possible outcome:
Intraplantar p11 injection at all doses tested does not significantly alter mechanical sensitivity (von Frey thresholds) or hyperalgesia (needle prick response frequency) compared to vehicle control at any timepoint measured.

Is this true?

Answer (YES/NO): NO